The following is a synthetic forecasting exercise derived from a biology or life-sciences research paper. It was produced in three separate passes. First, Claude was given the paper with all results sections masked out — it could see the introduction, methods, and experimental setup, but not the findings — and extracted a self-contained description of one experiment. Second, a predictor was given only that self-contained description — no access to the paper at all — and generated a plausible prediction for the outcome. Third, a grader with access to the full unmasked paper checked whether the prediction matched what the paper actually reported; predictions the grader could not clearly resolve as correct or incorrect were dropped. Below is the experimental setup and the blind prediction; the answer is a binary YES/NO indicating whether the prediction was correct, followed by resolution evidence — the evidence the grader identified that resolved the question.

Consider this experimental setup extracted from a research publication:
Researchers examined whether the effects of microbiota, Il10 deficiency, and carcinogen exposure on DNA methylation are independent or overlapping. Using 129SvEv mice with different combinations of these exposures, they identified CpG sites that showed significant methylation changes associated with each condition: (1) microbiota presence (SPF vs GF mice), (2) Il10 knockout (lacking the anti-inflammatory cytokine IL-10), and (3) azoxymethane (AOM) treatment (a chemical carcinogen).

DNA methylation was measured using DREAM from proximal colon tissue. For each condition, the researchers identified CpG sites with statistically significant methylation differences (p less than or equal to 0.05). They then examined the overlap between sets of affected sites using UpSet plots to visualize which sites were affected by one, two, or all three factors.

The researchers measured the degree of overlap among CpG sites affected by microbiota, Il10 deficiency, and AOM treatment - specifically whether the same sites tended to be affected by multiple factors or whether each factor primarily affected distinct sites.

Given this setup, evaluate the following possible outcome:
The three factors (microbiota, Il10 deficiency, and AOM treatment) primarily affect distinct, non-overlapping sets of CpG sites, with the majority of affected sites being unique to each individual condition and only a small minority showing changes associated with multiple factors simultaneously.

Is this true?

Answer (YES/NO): NO